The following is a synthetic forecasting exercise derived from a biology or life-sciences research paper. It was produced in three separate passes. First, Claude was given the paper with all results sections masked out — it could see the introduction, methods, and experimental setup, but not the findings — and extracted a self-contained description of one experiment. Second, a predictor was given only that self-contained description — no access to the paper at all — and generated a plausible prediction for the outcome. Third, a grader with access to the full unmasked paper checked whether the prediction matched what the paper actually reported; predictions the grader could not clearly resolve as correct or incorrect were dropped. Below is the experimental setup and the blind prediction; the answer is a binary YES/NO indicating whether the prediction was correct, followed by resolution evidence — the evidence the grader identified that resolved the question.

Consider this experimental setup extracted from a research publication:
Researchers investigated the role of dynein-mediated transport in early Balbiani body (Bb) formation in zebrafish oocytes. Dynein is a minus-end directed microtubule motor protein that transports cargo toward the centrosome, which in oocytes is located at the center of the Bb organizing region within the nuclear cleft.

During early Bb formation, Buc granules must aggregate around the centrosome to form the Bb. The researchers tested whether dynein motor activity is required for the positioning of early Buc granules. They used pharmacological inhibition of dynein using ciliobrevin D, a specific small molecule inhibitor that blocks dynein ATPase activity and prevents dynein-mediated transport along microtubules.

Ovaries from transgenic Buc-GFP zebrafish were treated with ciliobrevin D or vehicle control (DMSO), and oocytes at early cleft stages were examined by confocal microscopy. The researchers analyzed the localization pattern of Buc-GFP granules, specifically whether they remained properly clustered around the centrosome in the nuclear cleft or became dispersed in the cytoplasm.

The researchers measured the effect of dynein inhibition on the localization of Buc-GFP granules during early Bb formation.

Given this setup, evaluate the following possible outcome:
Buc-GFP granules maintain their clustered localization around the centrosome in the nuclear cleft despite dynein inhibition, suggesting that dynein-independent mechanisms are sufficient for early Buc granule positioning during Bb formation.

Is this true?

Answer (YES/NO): NO